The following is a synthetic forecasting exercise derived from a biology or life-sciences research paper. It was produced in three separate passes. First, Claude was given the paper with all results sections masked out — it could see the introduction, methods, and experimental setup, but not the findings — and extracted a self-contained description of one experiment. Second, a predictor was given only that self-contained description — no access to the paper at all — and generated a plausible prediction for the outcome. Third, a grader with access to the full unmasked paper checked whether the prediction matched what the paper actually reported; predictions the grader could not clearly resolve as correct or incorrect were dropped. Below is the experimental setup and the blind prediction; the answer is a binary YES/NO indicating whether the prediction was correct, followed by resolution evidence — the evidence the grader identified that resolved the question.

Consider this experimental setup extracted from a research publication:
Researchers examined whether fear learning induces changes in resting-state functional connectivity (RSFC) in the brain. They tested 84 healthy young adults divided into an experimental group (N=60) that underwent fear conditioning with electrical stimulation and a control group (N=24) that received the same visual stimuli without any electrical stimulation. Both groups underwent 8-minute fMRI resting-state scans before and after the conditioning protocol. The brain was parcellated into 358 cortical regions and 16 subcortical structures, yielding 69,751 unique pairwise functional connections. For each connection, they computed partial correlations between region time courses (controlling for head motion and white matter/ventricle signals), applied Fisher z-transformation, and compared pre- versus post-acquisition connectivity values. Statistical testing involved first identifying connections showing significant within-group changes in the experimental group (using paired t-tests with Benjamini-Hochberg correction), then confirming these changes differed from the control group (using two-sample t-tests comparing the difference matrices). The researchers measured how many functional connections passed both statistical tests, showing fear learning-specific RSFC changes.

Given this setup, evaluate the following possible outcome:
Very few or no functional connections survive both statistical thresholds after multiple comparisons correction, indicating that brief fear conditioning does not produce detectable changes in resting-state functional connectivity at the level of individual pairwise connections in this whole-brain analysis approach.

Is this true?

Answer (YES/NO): NO